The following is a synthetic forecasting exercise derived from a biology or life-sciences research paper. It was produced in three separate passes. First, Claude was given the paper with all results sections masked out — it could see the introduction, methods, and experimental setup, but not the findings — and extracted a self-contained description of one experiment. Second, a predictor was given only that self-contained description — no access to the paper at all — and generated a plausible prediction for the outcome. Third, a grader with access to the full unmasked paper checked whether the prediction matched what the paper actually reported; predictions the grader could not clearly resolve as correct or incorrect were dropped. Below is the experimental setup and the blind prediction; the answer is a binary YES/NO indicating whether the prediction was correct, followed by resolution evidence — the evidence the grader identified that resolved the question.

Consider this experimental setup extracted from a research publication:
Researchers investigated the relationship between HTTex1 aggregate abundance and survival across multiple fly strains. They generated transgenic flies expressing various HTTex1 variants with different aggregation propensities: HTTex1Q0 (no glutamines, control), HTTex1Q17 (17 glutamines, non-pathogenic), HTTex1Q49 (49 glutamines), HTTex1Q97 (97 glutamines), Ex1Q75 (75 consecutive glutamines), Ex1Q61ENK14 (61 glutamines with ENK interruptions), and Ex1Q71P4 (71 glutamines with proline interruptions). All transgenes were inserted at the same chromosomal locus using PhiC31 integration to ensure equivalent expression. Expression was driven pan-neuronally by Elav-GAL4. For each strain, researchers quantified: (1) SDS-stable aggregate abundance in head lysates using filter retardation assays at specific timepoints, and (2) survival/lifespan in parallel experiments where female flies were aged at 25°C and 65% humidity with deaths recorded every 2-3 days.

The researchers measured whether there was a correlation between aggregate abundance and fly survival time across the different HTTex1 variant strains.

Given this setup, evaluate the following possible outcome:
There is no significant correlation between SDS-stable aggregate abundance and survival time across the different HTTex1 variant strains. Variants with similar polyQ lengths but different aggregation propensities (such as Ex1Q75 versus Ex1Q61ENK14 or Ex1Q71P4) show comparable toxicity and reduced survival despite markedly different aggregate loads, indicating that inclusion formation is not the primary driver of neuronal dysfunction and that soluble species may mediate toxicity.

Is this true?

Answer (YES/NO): NO